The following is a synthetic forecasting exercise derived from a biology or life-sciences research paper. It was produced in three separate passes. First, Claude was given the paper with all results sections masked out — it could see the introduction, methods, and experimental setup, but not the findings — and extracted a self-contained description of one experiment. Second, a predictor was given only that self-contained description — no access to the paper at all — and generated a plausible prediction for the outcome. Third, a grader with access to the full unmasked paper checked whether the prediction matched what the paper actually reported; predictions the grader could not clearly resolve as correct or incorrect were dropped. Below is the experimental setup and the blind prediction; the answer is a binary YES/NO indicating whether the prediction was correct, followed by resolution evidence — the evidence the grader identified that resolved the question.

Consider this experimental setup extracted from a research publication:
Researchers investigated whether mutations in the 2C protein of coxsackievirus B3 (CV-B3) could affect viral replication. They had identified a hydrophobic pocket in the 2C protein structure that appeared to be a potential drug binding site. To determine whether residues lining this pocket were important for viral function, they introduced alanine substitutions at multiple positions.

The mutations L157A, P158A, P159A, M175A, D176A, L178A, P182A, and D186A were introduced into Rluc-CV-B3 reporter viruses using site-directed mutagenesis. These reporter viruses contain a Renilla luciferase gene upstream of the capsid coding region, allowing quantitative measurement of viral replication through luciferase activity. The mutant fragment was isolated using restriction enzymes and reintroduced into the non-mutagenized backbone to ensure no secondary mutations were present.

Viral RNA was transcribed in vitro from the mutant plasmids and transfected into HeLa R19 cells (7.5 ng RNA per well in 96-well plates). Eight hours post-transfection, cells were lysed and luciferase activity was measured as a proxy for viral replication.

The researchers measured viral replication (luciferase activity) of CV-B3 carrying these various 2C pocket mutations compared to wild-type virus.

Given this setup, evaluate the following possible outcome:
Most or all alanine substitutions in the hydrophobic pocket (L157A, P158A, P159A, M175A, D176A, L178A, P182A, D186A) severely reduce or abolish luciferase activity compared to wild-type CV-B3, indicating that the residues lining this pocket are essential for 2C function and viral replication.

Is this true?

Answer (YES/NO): YES